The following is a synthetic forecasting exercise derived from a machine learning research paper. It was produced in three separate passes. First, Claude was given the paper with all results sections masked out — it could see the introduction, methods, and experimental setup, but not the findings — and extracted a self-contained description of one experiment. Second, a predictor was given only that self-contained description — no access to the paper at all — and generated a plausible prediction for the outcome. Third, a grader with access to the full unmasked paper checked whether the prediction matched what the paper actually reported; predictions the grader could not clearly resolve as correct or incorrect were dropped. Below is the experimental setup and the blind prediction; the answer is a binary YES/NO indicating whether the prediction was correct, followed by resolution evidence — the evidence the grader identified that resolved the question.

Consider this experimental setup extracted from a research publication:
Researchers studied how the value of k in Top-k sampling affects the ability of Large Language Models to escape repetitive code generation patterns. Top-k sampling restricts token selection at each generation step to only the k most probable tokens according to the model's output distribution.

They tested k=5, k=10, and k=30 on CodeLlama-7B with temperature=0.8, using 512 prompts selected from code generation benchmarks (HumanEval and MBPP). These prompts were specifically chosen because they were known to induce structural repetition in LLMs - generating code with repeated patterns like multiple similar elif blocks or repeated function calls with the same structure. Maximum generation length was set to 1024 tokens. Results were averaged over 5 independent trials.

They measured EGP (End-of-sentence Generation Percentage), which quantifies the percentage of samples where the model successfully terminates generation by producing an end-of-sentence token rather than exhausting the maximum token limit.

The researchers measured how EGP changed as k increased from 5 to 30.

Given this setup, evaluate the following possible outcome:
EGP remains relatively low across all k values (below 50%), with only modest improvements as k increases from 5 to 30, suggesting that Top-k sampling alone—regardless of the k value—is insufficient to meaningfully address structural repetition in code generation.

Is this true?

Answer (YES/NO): NO